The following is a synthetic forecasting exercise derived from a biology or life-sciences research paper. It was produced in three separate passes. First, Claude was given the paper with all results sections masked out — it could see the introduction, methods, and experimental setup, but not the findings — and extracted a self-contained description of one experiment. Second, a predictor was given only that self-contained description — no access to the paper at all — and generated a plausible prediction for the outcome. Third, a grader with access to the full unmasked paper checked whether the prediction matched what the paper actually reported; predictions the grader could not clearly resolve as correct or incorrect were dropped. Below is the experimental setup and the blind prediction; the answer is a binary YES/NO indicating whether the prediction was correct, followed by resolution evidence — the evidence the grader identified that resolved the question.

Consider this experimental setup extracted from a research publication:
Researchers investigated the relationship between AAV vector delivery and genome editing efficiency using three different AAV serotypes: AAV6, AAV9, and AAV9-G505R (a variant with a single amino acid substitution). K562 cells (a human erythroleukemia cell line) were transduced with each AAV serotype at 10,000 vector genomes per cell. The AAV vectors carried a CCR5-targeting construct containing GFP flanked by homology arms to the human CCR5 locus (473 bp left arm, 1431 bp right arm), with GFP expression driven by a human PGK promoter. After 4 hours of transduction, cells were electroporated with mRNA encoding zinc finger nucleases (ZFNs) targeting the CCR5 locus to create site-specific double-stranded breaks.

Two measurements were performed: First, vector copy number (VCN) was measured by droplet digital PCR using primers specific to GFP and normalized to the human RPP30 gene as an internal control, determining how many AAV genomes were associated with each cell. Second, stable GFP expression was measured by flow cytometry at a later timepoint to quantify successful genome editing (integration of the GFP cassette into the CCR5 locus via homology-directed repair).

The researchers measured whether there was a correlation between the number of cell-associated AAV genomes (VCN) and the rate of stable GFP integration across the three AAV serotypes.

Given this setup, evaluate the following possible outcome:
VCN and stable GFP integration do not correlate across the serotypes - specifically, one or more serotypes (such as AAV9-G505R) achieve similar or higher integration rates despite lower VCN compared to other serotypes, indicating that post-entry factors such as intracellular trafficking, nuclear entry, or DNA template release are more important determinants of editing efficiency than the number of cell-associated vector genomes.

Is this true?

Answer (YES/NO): NO